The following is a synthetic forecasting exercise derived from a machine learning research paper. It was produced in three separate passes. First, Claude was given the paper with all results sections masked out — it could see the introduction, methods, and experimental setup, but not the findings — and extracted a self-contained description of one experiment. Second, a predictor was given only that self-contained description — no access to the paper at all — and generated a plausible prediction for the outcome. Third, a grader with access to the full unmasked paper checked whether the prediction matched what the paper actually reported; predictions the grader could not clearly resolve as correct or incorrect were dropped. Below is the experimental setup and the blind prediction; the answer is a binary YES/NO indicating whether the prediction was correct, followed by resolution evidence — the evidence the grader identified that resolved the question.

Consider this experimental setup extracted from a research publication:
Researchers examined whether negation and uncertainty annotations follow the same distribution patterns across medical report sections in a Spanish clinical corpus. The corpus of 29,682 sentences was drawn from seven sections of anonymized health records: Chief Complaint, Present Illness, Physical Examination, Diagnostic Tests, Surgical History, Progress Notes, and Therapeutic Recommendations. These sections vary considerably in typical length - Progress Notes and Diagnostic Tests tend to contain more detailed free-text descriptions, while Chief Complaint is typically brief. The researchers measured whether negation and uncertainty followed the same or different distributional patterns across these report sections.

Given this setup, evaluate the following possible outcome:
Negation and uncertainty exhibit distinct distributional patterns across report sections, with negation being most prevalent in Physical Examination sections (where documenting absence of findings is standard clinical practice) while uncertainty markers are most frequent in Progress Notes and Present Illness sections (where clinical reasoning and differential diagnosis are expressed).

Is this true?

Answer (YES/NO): NO